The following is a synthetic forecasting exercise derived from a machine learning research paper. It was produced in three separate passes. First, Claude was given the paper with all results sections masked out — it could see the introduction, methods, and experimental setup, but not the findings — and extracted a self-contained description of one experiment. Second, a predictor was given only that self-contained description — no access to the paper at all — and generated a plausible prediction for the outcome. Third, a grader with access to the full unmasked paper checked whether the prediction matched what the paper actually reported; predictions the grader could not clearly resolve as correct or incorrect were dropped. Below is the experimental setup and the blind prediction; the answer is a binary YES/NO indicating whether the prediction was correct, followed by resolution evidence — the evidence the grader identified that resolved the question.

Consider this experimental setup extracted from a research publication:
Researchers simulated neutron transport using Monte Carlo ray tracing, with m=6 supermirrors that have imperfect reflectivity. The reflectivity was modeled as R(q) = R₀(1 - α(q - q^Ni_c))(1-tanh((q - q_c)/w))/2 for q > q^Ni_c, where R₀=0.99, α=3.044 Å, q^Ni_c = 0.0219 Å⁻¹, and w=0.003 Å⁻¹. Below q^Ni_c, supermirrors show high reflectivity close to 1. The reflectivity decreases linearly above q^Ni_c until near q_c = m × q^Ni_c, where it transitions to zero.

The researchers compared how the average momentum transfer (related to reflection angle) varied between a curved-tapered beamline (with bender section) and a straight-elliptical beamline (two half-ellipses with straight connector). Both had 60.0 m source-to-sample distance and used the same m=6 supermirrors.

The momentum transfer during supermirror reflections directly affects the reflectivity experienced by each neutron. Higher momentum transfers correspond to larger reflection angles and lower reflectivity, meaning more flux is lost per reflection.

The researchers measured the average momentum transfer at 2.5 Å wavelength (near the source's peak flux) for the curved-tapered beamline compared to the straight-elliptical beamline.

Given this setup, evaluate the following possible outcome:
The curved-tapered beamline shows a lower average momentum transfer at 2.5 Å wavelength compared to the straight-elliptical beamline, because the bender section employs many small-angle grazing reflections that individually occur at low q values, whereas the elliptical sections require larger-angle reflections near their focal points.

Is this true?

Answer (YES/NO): NO